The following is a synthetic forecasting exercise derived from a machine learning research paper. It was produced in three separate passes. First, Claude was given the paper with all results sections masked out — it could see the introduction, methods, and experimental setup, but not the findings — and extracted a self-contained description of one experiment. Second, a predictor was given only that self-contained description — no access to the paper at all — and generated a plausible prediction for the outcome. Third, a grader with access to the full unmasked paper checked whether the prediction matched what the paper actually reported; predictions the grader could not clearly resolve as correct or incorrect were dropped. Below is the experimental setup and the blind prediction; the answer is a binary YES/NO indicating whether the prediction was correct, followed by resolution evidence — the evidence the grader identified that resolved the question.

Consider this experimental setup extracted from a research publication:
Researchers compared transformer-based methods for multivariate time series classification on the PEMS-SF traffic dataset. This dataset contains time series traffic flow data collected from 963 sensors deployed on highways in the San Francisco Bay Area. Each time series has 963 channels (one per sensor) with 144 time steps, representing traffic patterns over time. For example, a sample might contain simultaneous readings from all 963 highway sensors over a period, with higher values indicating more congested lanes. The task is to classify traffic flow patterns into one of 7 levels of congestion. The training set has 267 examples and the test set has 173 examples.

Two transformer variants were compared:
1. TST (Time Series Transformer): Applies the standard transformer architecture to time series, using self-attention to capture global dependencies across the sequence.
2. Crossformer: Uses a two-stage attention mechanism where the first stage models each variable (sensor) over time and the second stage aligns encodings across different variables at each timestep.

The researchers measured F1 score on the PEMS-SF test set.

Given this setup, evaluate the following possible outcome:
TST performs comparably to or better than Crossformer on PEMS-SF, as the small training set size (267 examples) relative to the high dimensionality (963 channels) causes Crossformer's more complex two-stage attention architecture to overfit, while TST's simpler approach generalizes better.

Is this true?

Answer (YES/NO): YES